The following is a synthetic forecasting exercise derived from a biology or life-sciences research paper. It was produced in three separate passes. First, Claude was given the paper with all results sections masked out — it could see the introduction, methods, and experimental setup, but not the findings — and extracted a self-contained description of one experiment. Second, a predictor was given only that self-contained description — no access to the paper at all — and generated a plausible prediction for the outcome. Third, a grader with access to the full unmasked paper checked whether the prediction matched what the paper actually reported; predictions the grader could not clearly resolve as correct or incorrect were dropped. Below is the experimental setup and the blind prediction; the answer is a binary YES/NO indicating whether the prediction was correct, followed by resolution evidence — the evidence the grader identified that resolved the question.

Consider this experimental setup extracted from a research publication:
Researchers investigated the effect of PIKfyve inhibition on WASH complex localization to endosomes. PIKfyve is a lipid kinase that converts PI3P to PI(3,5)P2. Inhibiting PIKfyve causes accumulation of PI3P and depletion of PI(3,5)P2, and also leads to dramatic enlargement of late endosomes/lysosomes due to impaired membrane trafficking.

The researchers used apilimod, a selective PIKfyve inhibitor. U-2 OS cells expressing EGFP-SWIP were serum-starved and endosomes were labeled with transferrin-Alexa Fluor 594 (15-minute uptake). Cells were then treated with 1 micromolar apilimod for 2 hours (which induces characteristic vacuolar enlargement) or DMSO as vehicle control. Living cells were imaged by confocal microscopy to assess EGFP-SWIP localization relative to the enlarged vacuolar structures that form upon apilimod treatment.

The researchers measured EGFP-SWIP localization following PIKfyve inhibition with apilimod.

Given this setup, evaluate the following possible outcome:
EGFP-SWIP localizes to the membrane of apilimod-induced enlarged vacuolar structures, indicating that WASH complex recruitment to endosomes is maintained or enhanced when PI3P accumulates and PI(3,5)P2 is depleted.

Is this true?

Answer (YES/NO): NO